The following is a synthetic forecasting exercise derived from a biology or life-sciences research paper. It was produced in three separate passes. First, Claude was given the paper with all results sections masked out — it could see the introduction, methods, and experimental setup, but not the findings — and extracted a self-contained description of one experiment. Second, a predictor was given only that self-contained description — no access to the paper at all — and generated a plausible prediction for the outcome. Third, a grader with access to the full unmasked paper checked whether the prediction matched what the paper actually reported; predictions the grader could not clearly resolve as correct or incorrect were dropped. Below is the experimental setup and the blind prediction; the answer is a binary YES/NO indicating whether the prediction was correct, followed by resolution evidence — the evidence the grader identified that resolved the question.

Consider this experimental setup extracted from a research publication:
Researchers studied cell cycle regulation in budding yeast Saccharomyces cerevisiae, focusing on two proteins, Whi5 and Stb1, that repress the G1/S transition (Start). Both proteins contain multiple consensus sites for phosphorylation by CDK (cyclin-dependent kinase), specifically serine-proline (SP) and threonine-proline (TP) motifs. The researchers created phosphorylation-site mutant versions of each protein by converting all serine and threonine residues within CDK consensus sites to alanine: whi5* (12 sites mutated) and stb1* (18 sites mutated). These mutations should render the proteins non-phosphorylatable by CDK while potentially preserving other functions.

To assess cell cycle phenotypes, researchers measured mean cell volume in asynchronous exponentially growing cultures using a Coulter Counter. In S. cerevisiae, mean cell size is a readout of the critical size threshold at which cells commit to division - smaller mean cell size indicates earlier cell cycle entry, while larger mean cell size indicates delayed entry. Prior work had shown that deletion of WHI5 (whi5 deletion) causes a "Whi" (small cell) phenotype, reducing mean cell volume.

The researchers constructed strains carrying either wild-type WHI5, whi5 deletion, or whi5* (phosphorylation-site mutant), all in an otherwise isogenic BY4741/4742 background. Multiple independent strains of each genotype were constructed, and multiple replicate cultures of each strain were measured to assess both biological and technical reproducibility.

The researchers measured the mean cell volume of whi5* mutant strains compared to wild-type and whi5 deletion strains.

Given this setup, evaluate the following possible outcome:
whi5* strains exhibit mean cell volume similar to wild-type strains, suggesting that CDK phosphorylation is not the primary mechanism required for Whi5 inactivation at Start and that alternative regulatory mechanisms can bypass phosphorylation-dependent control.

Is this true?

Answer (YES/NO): YES